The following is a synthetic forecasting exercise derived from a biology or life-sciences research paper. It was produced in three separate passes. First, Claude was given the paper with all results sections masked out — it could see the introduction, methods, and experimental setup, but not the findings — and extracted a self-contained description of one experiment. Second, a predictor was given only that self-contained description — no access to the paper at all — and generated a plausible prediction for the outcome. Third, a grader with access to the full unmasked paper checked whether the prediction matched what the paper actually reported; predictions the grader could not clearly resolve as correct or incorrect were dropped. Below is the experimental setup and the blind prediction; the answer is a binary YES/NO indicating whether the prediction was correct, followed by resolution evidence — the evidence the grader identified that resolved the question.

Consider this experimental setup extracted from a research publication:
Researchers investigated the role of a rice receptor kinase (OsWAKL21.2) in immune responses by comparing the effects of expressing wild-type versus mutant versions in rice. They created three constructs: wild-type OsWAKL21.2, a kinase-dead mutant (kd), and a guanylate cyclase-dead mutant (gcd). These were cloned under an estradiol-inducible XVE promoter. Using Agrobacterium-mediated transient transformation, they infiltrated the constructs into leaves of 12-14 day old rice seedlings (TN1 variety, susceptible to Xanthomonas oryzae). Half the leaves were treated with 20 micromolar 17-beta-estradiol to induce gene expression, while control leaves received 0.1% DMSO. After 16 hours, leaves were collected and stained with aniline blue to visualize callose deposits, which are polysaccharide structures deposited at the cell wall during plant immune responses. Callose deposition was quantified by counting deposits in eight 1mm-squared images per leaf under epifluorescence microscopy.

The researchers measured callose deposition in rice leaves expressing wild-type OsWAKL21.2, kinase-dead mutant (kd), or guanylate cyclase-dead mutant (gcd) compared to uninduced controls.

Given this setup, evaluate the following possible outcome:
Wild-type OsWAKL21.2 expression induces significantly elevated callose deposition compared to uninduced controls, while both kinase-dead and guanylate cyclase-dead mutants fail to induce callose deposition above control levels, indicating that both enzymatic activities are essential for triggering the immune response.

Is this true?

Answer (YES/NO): NO